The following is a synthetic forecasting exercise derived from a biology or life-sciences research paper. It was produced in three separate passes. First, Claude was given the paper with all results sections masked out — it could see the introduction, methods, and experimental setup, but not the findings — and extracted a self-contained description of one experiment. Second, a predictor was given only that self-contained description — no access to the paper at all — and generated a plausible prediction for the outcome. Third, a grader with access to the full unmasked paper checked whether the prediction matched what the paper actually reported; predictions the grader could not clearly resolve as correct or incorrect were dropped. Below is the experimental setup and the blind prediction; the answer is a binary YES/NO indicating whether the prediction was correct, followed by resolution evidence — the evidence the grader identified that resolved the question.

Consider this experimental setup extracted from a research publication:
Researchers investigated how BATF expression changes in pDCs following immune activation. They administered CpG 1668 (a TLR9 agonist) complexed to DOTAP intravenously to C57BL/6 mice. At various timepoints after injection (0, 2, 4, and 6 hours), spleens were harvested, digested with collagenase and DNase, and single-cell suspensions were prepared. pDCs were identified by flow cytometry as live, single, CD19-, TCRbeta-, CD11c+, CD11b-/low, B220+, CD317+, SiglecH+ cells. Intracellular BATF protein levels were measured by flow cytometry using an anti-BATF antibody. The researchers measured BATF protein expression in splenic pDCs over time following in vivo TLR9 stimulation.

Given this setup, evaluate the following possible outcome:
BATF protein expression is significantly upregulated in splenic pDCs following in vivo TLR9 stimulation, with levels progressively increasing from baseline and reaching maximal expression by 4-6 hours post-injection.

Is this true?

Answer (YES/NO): NO